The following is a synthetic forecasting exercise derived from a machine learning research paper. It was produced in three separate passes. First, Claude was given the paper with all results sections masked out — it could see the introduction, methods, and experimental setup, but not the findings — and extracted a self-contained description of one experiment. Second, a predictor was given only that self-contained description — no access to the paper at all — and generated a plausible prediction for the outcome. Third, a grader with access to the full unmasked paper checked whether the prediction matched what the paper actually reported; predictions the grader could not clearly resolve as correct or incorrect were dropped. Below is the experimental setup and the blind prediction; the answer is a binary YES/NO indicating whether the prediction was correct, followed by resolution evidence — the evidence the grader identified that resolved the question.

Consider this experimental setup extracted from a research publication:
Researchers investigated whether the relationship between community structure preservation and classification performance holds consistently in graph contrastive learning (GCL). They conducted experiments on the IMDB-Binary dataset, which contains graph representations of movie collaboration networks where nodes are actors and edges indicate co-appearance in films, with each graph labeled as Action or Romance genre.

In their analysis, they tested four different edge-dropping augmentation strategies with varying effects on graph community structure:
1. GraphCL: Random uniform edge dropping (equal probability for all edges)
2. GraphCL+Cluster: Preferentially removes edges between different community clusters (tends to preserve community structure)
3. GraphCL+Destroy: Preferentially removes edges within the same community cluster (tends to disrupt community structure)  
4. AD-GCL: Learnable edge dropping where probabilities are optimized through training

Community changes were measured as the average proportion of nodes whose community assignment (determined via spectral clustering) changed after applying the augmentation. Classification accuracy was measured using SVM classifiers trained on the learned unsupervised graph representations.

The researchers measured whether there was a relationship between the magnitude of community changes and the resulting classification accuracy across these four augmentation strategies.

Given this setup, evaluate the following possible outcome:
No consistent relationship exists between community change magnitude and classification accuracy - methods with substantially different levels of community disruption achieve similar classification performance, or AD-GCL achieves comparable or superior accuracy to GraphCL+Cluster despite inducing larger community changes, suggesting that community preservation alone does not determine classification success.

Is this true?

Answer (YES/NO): NO